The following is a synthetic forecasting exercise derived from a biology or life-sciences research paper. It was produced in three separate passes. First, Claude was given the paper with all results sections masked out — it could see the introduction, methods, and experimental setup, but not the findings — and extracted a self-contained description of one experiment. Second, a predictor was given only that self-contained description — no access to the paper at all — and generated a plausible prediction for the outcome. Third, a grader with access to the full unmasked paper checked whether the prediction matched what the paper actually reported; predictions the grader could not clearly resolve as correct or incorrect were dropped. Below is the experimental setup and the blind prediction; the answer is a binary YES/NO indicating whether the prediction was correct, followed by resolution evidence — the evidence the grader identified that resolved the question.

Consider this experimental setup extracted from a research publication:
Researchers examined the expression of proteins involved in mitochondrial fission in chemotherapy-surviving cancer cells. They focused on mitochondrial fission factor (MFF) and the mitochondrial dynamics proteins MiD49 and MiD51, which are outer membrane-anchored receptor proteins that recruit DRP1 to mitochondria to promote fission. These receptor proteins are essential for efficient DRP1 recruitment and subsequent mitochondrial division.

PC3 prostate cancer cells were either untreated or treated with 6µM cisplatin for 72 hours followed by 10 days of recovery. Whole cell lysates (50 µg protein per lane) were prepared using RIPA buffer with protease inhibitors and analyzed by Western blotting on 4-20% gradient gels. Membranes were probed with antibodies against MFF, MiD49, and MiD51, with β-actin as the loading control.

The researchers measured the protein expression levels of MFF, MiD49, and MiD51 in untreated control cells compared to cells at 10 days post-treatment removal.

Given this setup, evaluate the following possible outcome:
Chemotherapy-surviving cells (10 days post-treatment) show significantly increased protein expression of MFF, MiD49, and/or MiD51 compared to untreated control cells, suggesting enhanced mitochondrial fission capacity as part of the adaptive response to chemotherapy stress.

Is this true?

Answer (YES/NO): YES